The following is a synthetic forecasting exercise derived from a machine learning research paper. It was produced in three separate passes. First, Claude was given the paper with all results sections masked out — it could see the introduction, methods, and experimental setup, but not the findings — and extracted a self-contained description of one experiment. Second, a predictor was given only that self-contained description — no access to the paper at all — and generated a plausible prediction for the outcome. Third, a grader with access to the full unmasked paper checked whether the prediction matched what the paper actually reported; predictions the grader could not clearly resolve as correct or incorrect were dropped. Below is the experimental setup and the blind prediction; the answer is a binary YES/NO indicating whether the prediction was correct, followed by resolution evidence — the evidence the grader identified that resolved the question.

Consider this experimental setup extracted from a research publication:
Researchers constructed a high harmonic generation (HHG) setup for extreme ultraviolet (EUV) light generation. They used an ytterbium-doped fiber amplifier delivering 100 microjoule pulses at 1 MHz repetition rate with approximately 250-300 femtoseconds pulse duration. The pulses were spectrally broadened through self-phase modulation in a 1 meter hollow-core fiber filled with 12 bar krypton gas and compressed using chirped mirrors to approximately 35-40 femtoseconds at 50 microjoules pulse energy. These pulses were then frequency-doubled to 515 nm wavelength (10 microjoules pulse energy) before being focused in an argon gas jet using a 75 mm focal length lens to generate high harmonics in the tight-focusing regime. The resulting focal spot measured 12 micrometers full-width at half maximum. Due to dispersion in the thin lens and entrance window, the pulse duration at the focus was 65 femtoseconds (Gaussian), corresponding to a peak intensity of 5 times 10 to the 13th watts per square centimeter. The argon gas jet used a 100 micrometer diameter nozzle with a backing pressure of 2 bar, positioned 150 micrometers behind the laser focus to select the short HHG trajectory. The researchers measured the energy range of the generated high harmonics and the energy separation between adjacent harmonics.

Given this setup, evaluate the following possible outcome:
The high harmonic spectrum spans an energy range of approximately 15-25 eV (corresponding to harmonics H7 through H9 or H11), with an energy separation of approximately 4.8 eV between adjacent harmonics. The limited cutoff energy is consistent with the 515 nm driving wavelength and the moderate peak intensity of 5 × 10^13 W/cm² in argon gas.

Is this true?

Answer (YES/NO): NO